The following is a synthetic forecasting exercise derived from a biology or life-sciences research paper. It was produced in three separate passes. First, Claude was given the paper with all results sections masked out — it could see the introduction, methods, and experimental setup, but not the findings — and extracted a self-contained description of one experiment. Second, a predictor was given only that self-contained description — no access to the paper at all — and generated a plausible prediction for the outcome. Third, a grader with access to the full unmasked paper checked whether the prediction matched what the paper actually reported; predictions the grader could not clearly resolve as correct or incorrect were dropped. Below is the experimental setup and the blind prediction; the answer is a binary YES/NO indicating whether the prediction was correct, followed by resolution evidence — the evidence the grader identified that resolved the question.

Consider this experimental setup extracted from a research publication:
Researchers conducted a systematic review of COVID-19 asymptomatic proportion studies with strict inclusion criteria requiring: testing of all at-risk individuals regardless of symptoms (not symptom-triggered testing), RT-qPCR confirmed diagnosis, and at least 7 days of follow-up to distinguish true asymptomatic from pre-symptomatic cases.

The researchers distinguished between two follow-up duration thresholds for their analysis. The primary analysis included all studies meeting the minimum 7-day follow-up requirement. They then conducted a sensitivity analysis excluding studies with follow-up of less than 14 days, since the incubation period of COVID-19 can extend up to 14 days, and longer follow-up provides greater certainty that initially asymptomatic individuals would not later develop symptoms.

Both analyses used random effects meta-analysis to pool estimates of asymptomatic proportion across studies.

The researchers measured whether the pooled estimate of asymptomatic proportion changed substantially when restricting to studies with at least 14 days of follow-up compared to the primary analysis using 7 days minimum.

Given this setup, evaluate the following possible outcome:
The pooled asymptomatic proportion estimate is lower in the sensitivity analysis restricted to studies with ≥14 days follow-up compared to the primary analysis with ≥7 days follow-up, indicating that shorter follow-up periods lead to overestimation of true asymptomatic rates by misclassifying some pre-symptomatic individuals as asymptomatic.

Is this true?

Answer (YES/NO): YES